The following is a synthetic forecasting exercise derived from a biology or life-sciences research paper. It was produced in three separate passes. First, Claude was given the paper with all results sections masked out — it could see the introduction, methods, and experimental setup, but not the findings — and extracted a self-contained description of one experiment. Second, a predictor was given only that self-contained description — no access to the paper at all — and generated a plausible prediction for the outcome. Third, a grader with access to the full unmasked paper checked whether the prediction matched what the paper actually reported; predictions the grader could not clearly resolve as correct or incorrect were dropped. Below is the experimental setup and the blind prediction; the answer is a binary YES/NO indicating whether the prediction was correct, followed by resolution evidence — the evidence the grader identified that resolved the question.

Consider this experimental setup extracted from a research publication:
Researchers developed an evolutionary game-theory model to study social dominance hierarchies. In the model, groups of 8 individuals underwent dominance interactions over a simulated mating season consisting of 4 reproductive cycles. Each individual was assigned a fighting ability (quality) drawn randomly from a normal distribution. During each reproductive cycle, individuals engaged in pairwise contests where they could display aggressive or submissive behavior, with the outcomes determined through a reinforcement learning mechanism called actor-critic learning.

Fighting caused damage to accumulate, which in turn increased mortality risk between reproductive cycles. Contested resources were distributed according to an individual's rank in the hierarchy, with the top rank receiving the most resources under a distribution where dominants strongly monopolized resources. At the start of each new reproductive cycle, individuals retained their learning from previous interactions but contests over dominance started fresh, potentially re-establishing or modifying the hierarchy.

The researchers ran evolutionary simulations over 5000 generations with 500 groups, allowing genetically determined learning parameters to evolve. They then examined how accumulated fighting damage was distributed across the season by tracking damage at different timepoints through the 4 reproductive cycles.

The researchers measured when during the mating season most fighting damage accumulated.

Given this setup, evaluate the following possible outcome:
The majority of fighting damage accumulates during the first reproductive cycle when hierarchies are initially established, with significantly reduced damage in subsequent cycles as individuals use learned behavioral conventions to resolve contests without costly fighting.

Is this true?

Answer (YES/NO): YES